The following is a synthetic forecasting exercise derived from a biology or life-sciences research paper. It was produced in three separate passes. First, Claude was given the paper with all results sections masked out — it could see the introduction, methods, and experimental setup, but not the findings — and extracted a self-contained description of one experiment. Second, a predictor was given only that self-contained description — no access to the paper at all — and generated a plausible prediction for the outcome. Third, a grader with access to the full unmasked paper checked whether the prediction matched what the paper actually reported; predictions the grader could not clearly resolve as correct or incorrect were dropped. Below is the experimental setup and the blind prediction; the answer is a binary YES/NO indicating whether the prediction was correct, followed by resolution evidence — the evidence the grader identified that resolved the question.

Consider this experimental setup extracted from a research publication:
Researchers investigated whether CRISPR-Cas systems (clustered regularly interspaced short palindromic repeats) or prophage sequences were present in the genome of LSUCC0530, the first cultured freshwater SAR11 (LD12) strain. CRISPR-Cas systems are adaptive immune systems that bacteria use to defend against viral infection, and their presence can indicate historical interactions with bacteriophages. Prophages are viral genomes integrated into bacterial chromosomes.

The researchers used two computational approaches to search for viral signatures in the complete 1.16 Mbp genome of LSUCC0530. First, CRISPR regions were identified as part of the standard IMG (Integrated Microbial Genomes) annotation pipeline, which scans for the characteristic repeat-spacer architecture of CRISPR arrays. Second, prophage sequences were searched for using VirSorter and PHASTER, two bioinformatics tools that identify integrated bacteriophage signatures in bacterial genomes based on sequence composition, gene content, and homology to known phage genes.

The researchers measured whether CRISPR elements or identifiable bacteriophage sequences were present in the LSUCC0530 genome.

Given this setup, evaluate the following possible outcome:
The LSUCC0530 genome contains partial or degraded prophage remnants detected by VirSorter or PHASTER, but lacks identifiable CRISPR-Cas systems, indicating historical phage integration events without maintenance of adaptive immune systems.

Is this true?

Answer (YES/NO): NO